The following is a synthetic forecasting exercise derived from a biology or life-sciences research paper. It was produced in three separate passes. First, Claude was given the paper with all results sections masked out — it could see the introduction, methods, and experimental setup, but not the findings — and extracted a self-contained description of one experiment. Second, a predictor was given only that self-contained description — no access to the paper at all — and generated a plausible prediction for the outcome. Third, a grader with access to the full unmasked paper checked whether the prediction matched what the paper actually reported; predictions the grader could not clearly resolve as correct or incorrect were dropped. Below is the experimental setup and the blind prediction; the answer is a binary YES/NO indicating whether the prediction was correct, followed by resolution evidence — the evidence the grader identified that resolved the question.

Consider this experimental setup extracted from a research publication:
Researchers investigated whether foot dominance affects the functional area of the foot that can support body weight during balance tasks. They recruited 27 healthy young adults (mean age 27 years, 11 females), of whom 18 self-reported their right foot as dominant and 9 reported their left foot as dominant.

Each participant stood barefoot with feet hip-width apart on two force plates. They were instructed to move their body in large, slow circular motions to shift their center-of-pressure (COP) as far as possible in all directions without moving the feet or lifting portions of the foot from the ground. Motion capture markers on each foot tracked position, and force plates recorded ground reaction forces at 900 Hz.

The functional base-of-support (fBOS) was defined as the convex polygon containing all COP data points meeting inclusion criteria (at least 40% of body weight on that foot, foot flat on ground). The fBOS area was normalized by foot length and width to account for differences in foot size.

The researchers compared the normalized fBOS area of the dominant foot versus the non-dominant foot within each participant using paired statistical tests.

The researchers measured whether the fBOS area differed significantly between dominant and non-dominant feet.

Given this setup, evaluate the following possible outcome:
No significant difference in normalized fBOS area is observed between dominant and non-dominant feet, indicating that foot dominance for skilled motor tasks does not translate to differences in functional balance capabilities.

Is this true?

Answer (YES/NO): YES